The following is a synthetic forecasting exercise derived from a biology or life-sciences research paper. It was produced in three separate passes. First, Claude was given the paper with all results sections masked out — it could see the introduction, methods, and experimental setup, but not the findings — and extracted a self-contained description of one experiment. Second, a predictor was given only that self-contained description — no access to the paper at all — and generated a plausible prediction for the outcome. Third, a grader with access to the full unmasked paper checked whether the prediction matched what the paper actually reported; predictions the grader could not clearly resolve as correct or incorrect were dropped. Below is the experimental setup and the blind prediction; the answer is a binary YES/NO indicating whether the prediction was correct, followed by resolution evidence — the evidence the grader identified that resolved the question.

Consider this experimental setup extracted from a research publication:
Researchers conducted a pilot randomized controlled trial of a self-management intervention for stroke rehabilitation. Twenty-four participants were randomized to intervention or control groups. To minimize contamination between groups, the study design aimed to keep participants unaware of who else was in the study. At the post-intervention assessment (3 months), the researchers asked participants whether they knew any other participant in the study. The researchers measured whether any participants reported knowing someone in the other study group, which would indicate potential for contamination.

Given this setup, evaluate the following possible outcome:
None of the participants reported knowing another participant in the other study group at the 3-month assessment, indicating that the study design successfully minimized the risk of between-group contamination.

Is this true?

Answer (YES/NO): YES